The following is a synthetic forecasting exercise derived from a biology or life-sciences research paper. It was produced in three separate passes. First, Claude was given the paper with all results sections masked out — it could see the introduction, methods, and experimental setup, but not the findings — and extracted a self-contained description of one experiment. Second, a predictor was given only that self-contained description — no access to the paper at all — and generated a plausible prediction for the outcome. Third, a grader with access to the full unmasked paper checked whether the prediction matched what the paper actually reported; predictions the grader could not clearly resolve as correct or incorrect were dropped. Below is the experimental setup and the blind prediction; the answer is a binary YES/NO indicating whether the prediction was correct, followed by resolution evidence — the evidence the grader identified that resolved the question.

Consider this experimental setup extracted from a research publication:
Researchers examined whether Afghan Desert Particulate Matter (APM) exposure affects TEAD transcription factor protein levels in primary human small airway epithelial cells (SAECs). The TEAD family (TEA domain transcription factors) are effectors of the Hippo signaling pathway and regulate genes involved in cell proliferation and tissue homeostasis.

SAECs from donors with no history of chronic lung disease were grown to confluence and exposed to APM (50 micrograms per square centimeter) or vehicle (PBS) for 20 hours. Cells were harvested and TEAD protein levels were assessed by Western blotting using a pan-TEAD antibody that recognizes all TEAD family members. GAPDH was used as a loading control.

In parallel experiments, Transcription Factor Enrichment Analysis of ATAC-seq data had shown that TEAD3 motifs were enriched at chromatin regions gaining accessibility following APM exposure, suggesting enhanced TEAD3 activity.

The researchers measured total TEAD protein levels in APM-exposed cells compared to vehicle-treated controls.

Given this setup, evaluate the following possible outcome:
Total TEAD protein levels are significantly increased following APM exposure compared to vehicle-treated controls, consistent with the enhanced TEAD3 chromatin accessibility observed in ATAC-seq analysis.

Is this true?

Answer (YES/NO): NO